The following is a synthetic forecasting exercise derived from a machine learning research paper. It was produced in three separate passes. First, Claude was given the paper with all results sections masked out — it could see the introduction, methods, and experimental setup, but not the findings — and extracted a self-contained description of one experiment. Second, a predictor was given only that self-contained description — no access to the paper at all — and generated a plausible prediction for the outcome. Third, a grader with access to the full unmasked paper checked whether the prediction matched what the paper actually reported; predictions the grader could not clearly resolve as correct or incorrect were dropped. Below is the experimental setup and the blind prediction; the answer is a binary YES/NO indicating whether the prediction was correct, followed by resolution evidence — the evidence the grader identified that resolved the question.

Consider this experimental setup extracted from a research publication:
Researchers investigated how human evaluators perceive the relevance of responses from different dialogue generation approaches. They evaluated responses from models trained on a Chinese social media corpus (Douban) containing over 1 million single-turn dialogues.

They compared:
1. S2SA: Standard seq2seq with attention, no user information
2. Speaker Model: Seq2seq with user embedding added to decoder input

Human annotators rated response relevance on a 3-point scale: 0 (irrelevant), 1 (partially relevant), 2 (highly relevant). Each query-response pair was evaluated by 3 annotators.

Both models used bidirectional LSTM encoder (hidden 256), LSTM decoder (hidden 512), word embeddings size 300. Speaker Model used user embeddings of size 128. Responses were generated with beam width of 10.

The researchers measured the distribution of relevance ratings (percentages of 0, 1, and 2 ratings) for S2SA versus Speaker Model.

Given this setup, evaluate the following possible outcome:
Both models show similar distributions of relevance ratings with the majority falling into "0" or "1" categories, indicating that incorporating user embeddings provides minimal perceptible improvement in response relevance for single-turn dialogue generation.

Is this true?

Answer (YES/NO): NO